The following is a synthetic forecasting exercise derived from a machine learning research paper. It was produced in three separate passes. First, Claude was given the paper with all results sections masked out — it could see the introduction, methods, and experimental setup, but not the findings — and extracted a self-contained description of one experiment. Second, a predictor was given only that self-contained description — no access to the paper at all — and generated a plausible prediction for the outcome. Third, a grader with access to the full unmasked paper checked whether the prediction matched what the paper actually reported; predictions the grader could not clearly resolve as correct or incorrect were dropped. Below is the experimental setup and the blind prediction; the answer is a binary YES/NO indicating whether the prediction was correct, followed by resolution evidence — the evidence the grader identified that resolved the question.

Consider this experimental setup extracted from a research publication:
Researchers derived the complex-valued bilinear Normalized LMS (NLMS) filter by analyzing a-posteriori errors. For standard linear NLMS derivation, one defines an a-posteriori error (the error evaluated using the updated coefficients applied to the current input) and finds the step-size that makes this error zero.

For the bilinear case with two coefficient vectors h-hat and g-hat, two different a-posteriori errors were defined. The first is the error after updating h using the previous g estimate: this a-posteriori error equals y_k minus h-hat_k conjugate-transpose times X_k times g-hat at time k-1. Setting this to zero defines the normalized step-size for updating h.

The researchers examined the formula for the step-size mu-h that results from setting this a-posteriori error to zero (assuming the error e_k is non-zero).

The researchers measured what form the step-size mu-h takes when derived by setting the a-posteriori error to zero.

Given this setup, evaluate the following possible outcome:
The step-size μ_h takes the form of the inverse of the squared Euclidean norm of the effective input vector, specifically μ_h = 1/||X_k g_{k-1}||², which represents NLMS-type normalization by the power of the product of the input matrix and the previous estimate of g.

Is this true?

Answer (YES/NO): YES